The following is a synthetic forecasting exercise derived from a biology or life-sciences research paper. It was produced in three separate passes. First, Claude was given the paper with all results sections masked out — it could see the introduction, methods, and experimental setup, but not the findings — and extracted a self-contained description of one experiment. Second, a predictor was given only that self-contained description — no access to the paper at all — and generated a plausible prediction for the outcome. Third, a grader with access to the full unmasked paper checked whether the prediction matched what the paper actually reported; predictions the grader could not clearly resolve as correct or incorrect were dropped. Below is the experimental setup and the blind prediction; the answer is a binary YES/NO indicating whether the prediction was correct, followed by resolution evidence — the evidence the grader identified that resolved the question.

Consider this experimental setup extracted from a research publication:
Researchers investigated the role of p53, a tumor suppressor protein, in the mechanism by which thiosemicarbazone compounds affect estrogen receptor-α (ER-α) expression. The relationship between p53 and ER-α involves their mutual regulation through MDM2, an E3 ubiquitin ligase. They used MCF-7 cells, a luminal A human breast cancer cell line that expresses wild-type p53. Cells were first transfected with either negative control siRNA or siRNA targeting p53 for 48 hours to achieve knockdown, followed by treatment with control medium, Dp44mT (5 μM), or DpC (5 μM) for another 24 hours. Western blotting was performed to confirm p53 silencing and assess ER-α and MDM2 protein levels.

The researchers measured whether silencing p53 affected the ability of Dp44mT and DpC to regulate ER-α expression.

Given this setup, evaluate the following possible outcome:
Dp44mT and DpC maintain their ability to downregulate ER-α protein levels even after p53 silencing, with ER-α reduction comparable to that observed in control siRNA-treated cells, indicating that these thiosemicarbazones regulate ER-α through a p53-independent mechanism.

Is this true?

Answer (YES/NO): NO